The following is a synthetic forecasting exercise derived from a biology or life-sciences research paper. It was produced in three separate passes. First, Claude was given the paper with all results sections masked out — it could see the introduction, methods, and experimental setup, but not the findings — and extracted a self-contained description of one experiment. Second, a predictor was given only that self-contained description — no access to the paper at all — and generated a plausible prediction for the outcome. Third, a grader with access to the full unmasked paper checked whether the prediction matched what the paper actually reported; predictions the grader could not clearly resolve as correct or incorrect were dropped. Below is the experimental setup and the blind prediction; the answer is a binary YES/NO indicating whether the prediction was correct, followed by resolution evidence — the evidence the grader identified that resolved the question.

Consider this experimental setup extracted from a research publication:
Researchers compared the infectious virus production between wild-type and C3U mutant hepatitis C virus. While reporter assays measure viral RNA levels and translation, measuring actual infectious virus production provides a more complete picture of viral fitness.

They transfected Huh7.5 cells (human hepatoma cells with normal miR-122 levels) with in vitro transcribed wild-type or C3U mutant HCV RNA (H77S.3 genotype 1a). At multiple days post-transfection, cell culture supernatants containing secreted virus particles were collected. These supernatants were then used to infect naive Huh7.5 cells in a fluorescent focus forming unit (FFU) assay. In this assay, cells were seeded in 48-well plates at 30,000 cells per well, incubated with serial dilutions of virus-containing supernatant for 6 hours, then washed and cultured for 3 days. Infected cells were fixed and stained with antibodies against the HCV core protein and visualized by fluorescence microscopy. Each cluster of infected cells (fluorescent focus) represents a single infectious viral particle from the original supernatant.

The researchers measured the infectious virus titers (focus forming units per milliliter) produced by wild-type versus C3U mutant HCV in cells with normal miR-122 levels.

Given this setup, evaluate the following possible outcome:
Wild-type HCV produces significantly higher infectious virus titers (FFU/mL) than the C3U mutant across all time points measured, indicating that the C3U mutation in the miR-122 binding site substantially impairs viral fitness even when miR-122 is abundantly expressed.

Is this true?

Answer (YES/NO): YES